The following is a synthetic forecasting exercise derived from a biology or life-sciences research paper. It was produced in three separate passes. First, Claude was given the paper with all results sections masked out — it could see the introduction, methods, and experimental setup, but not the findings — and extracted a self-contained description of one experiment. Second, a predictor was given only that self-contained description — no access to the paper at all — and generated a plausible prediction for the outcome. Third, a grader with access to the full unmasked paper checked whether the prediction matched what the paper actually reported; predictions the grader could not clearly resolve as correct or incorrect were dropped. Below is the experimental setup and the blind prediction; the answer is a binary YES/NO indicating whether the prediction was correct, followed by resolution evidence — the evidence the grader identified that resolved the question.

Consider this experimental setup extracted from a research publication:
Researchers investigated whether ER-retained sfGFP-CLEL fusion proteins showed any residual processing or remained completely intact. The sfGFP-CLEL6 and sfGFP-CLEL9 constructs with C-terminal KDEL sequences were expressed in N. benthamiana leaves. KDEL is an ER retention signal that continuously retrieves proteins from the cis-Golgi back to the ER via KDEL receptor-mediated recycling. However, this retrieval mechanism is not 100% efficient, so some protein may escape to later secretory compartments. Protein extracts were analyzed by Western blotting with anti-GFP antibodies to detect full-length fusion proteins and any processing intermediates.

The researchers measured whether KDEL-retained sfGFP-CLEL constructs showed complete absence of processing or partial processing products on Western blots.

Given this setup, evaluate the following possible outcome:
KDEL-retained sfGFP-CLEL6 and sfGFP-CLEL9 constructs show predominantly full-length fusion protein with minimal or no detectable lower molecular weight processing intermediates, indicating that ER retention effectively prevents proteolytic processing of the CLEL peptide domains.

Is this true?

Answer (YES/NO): NO